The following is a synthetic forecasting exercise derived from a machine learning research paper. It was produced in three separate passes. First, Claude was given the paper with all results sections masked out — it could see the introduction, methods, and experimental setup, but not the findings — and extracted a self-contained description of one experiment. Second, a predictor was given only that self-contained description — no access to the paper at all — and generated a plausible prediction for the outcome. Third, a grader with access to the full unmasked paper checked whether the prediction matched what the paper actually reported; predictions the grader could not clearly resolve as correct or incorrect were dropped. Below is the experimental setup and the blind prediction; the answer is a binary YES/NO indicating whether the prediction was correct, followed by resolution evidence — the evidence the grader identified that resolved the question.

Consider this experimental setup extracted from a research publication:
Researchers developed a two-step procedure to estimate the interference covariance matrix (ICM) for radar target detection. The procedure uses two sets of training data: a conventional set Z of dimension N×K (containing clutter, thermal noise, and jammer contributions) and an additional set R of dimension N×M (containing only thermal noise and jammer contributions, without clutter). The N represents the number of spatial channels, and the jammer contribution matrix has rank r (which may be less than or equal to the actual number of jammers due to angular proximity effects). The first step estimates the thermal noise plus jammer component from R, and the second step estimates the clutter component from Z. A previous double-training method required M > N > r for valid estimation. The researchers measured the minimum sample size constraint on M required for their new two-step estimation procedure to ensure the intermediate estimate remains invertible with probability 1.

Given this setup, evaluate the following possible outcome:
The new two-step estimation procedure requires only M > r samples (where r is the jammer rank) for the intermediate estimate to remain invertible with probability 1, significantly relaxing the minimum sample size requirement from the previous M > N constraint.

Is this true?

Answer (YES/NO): YES